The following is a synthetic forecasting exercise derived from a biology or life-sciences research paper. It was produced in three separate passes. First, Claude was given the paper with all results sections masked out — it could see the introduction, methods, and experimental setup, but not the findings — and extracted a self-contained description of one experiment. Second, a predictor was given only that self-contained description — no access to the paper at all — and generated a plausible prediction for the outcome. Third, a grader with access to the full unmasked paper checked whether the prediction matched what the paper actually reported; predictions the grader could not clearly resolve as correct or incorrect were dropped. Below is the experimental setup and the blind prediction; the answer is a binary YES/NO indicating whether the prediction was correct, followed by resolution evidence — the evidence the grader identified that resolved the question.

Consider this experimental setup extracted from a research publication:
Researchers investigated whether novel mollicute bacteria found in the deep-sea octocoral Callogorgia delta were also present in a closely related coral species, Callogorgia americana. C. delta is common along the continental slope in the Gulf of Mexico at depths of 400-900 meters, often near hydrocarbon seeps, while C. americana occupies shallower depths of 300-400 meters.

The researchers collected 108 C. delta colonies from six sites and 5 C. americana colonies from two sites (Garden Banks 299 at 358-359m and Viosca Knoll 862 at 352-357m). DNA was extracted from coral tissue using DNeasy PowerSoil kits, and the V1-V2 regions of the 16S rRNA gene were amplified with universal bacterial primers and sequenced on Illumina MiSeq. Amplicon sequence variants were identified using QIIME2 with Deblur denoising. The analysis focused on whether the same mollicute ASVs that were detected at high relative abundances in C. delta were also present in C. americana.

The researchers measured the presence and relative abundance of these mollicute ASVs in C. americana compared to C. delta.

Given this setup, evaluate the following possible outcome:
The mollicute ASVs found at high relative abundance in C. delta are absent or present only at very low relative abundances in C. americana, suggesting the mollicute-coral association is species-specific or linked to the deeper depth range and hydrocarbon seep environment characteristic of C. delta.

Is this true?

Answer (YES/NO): NO